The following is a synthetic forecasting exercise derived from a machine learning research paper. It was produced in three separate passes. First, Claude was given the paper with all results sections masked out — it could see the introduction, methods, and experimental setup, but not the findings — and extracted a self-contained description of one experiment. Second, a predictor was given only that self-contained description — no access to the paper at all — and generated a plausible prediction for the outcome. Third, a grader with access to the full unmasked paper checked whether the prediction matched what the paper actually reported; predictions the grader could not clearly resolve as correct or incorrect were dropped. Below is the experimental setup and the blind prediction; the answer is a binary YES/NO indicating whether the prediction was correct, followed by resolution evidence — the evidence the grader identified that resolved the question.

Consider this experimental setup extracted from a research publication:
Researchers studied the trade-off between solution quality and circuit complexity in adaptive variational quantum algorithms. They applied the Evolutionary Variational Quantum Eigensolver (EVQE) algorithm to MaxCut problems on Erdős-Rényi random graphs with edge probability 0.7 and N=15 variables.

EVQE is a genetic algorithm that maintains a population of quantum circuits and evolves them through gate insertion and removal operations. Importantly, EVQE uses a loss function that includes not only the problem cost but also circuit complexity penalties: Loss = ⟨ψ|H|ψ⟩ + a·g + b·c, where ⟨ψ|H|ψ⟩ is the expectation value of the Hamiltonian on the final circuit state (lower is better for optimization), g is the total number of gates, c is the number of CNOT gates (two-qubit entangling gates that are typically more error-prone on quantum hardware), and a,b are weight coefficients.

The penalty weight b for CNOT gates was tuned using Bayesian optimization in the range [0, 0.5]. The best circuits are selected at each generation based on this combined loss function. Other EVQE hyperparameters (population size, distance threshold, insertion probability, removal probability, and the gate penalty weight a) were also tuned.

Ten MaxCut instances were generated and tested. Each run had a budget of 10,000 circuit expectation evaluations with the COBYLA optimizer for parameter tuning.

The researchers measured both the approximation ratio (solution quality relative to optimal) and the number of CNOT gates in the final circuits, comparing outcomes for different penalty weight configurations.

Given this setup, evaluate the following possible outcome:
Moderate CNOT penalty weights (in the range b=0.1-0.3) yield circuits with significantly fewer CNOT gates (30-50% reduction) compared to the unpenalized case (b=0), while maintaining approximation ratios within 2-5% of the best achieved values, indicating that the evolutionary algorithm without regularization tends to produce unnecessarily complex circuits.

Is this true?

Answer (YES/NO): NO